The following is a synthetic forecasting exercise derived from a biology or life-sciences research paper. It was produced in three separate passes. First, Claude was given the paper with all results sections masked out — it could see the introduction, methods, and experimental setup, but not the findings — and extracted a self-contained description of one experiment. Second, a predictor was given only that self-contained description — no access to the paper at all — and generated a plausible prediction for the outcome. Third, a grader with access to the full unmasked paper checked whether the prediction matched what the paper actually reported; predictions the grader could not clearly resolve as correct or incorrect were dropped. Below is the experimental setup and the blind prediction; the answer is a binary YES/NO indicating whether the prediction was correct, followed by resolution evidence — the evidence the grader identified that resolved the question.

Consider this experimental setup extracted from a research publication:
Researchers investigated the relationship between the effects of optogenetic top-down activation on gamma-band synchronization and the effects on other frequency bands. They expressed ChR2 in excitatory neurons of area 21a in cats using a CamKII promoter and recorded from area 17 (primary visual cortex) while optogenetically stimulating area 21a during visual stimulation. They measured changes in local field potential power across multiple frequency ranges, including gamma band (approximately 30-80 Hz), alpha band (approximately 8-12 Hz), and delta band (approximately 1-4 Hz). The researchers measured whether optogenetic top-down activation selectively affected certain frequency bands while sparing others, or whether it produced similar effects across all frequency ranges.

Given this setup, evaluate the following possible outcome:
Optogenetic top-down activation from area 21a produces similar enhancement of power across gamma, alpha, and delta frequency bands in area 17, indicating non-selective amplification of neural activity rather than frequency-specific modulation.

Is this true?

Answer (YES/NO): NO